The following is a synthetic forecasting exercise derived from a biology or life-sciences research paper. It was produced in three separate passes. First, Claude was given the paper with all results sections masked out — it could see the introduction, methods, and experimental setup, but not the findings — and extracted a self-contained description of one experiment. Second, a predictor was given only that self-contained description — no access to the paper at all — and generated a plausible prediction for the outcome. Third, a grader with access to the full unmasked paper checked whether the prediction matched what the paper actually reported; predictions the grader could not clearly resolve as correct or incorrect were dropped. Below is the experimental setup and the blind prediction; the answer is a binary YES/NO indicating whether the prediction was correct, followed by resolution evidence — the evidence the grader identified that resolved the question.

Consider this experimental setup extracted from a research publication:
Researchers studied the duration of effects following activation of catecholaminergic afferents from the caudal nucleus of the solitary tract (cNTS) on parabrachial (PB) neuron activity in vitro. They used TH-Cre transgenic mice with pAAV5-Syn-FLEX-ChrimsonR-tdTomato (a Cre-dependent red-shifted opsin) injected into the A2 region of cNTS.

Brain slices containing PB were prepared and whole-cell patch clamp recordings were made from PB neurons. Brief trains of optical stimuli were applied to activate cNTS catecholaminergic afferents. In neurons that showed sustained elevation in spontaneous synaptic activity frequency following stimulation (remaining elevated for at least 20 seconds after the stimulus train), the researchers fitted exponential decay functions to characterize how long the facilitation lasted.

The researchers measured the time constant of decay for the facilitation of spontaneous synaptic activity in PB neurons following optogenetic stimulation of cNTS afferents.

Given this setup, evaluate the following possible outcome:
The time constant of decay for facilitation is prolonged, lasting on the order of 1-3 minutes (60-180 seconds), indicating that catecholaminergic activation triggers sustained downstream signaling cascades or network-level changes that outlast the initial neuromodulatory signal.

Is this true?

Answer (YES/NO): YES